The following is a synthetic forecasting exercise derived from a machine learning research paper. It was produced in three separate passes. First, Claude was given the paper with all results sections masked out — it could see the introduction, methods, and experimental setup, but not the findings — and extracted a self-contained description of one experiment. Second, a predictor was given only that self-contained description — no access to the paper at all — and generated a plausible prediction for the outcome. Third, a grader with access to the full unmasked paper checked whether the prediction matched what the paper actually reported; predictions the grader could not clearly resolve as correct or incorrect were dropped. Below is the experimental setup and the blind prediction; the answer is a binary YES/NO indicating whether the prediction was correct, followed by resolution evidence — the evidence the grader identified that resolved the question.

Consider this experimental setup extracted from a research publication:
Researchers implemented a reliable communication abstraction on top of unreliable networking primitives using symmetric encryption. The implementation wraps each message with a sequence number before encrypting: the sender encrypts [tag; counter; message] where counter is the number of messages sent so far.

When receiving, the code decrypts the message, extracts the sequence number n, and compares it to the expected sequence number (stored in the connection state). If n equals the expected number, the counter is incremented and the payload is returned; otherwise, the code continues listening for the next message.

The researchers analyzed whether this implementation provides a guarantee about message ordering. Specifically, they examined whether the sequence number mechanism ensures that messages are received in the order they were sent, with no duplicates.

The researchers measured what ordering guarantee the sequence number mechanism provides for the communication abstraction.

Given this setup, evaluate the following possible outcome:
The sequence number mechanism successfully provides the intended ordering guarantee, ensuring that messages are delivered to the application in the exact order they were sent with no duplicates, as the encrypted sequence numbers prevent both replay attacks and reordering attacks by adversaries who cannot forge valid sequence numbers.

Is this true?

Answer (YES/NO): NO